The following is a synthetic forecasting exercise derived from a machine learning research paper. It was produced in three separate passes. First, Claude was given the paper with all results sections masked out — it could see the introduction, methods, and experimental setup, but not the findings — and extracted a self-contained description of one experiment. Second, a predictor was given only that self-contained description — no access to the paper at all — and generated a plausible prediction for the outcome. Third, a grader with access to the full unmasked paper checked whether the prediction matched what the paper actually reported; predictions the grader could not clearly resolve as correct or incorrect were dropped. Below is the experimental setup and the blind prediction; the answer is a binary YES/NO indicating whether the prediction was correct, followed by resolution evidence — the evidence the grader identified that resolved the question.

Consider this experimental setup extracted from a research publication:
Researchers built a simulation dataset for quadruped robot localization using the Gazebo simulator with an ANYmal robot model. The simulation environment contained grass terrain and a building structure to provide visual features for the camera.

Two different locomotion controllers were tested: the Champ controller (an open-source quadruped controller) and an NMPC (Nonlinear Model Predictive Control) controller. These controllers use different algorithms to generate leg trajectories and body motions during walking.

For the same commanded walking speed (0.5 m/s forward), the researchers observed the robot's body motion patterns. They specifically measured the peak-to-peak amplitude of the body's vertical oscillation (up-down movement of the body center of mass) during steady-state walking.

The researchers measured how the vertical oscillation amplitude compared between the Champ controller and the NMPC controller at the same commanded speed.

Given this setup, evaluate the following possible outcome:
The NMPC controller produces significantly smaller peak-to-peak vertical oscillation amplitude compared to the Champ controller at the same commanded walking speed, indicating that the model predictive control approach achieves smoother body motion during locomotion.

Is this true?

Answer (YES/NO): NO